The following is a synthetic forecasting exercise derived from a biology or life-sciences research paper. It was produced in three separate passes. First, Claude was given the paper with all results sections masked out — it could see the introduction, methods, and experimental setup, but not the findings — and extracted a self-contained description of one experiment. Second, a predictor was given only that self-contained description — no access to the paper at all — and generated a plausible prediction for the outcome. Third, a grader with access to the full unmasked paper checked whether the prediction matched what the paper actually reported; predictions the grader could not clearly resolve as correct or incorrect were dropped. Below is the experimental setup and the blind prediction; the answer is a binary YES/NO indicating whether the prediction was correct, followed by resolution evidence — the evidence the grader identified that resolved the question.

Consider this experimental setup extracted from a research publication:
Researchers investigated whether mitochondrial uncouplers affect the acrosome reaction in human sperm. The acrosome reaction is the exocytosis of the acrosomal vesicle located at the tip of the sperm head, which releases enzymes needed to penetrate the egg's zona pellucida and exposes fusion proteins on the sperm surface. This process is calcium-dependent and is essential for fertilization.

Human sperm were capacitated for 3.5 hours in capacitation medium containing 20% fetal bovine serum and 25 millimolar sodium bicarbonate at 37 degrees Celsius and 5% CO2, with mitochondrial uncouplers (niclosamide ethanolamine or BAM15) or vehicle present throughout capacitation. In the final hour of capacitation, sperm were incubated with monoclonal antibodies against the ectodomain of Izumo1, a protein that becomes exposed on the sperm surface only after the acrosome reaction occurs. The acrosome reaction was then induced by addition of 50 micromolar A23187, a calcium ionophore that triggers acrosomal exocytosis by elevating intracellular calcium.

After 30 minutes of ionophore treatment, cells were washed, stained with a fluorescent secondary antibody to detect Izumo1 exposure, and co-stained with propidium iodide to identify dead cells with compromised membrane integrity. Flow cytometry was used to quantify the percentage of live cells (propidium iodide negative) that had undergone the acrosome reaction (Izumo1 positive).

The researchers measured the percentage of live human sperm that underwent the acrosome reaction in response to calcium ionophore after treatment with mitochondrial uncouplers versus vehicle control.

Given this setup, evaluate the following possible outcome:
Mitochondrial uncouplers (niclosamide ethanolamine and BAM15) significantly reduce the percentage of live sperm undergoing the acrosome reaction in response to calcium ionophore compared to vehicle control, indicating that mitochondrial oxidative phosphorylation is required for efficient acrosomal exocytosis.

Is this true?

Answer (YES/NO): NO